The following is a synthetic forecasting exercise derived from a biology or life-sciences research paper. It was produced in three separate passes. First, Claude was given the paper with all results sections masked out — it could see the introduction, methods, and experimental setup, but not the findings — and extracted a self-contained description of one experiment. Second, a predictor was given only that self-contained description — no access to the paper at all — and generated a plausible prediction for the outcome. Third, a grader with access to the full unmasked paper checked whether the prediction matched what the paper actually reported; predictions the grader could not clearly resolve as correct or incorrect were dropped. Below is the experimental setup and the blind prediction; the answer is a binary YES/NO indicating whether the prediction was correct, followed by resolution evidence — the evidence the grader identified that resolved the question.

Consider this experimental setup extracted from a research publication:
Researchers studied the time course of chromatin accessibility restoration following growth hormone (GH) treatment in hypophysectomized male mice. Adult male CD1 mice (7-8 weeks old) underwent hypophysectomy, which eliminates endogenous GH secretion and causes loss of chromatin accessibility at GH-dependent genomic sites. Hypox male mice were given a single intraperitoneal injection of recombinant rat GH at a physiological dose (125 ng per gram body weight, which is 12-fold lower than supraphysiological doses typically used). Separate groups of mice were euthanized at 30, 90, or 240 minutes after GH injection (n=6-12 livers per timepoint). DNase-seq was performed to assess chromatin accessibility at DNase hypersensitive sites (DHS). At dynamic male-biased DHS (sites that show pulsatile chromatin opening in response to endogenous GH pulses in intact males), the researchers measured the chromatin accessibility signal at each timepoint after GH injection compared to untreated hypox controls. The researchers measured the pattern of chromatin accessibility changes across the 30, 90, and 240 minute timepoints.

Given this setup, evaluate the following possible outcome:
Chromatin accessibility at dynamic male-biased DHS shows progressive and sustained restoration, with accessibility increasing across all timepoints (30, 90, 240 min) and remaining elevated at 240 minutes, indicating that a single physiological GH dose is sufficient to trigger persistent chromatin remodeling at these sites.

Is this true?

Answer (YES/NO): NO